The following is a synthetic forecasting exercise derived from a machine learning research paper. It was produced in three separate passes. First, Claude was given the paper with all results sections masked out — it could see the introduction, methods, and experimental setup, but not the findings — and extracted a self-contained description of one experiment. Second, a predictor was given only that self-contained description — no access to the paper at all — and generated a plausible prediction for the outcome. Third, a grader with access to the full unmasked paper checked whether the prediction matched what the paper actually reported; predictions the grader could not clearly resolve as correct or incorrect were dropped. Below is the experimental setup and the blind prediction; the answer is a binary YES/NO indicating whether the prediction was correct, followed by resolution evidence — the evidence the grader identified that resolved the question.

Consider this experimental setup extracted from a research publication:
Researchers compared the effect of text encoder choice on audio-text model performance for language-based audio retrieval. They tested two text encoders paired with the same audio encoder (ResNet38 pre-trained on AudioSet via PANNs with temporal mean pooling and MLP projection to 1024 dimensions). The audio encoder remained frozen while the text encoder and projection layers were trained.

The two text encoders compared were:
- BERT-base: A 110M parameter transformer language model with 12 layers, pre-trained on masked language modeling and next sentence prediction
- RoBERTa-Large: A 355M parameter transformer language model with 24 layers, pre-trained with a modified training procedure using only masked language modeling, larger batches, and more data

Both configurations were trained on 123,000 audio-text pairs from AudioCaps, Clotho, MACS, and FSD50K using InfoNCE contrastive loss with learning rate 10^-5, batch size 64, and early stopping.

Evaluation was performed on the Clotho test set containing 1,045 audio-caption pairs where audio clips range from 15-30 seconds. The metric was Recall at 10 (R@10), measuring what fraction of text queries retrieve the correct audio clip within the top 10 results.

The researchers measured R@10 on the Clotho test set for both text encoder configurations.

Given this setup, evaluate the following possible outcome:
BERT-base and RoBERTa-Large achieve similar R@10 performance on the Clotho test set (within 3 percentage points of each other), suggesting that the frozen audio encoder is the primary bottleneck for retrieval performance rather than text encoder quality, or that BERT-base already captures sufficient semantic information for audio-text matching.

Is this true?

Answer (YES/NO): YES